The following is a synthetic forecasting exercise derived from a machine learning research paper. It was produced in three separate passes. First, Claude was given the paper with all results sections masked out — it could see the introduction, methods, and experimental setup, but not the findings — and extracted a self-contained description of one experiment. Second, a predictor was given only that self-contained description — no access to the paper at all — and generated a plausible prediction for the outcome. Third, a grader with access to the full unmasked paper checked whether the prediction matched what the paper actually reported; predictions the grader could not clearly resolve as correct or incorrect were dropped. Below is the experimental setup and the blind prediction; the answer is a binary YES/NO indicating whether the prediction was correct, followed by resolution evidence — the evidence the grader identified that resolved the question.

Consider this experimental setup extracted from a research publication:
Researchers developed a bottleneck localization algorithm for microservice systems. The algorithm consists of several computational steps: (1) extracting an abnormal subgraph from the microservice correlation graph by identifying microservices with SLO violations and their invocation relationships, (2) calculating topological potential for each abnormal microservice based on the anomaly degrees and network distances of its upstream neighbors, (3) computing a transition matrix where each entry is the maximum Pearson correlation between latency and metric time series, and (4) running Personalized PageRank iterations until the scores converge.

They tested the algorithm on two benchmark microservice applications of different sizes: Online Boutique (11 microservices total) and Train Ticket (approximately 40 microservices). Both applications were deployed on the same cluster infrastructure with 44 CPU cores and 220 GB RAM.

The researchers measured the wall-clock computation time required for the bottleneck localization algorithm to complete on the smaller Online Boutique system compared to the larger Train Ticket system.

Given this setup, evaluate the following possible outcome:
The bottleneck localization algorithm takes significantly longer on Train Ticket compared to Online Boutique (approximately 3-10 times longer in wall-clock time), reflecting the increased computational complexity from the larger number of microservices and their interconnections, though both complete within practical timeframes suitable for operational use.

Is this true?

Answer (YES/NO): YES